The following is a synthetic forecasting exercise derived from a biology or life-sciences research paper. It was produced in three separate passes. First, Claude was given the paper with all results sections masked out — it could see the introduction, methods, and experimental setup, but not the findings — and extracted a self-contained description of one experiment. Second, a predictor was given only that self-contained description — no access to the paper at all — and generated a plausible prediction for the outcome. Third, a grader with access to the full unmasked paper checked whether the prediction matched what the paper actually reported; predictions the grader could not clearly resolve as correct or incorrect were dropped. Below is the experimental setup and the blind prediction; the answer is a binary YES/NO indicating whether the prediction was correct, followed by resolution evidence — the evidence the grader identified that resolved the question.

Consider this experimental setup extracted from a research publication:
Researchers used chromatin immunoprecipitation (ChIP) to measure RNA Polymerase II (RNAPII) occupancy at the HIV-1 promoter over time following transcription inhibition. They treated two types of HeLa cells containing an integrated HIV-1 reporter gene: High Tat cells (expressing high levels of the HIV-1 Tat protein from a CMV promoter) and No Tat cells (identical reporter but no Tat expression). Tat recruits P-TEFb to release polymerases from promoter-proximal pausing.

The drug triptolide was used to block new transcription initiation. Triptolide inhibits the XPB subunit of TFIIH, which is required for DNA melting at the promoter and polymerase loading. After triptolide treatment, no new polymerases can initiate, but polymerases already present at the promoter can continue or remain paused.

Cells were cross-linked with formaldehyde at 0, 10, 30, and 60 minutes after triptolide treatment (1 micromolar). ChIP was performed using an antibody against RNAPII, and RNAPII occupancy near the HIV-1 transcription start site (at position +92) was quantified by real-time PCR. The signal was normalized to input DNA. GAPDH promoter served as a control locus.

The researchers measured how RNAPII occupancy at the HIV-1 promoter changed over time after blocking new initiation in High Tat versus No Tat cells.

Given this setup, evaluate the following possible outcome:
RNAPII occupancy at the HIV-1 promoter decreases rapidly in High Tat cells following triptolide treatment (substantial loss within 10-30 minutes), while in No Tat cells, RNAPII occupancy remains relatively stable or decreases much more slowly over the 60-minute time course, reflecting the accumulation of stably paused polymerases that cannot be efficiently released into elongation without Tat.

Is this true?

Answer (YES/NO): YES